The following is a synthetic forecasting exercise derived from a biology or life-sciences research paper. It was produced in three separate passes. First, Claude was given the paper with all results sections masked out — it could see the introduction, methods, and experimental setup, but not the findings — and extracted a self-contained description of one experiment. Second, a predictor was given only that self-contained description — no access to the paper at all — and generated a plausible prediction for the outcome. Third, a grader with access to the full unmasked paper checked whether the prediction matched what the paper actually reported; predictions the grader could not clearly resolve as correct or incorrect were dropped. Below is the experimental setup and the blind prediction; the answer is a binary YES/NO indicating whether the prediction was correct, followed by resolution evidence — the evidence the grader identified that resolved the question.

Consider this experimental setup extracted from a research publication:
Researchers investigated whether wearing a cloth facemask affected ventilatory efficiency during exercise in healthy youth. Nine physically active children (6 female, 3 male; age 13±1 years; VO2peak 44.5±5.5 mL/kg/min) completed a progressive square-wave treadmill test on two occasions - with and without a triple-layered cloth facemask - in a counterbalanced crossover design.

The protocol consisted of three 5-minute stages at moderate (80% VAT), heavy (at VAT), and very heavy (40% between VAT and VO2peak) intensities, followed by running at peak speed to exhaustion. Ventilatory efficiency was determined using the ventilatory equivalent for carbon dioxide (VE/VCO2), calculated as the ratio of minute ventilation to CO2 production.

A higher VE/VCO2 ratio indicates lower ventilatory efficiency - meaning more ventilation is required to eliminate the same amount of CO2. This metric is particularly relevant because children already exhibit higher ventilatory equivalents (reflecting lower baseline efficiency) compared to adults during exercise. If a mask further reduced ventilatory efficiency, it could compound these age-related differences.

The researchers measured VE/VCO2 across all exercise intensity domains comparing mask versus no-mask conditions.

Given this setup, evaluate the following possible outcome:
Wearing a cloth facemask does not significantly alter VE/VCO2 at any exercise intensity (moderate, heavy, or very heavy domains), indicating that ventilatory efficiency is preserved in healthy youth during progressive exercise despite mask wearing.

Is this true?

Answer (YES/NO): YES